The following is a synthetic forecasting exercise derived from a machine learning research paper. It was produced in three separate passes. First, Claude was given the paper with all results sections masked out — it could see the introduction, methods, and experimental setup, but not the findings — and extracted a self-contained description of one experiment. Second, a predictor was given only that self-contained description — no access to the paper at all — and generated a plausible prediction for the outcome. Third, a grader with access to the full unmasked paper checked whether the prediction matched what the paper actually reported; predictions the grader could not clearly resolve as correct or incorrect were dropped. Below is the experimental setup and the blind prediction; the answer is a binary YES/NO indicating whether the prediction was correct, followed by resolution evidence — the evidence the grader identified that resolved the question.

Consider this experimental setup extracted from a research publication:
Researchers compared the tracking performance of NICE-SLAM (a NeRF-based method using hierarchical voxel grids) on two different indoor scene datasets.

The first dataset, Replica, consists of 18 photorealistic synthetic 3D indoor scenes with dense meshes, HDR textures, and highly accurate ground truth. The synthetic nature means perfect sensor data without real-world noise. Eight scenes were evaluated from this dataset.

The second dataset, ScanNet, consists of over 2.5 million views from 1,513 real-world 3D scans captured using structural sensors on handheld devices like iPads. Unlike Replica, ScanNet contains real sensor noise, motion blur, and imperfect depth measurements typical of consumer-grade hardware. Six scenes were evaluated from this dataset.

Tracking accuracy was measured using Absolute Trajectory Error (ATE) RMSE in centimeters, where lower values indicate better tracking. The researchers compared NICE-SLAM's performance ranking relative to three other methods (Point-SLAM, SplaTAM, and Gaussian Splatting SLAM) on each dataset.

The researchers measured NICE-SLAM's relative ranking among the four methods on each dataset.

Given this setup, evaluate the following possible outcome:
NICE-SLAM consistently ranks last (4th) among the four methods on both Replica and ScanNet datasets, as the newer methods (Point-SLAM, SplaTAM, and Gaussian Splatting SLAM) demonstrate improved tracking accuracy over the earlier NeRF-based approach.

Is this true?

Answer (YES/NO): NO